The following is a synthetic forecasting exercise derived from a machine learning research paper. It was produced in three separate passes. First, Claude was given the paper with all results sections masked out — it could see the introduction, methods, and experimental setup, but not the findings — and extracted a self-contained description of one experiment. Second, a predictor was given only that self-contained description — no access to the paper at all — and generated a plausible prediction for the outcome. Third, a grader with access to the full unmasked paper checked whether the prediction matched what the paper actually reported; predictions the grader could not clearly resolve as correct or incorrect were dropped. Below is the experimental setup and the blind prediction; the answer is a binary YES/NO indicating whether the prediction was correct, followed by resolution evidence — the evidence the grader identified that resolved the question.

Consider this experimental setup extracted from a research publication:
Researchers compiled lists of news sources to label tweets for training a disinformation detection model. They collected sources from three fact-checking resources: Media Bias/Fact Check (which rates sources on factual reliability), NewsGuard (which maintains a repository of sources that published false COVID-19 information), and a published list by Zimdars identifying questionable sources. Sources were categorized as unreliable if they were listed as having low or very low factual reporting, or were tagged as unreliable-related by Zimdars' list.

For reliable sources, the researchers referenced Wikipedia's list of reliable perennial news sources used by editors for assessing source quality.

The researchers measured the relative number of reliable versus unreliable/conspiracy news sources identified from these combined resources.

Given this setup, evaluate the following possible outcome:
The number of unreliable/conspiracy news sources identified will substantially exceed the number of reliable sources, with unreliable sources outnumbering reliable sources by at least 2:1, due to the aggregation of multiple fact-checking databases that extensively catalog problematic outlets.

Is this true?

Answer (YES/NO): YES